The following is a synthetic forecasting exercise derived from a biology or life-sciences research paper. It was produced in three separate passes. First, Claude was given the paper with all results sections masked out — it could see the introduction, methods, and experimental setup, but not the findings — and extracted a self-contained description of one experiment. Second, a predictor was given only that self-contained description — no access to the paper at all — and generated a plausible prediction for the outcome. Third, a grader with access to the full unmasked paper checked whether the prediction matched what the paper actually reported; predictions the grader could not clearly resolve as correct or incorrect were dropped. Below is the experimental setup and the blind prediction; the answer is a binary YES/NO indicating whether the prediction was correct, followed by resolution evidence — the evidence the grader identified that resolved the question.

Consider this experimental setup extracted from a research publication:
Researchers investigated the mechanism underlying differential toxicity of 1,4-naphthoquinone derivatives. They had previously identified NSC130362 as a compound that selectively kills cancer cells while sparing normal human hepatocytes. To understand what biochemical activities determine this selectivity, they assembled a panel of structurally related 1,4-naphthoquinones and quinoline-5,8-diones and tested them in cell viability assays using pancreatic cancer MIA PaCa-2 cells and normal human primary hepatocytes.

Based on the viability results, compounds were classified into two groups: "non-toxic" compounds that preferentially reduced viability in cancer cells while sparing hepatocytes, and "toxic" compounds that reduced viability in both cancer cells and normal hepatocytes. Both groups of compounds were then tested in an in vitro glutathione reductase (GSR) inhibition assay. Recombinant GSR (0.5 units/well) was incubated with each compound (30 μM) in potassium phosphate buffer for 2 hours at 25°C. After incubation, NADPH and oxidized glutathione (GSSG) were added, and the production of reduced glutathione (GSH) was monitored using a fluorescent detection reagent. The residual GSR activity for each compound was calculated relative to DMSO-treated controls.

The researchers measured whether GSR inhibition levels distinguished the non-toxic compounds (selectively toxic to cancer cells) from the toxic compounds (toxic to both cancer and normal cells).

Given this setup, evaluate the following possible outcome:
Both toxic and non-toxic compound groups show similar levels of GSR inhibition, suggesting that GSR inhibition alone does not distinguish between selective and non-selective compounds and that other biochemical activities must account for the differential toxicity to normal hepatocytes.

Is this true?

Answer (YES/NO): YES